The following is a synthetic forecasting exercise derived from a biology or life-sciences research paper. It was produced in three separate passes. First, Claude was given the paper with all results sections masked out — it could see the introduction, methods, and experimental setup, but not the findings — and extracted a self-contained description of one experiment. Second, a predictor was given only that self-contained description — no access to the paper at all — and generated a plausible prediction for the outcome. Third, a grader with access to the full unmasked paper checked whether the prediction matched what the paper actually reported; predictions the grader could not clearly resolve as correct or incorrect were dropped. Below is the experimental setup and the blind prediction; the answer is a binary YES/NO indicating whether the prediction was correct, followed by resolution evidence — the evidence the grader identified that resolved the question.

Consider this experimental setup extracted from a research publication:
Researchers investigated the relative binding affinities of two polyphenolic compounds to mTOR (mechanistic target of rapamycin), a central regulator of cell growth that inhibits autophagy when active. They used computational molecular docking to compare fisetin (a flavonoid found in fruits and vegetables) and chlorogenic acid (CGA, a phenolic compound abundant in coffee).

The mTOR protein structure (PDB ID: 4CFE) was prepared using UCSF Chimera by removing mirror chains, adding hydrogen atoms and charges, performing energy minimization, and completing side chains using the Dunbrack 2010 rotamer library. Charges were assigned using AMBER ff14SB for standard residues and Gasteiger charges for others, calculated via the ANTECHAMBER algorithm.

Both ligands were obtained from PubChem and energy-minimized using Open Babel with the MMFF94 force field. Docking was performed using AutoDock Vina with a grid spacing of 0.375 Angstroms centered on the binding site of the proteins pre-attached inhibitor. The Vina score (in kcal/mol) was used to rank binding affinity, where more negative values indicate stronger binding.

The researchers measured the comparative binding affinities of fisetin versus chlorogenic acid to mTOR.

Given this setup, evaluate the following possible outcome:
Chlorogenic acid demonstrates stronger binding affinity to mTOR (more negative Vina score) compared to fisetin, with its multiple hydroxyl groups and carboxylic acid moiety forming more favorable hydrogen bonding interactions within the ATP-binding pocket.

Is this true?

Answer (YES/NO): YES